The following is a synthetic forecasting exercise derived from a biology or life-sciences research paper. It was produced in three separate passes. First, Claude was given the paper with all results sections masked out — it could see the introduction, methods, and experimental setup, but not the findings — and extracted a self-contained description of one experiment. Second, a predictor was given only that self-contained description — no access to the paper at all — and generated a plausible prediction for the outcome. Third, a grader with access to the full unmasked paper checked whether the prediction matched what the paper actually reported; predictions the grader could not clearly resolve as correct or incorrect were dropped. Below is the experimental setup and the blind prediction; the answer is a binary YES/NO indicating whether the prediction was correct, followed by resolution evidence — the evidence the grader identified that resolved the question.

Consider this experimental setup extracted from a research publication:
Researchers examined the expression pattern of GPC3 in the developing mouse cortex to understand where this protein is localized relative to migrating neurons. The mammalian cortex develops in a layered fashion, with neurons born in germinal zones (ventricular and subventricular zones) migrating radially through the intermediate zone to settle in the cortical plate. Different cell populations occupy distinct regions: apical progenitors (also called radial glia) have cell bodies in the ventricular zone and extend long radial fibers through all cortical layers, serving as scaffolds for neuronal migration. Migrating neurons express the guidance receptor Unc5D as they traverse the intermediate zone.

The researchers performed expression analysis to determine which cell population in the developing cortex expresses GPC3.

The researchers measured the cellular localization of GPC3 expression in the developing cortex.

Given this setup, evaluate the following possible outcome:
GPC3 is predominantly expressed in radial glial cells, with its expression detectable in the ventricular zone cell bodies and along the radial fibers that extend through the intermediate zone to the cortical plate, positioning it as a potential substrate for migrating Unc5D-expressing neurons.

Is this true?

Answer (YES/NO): YES